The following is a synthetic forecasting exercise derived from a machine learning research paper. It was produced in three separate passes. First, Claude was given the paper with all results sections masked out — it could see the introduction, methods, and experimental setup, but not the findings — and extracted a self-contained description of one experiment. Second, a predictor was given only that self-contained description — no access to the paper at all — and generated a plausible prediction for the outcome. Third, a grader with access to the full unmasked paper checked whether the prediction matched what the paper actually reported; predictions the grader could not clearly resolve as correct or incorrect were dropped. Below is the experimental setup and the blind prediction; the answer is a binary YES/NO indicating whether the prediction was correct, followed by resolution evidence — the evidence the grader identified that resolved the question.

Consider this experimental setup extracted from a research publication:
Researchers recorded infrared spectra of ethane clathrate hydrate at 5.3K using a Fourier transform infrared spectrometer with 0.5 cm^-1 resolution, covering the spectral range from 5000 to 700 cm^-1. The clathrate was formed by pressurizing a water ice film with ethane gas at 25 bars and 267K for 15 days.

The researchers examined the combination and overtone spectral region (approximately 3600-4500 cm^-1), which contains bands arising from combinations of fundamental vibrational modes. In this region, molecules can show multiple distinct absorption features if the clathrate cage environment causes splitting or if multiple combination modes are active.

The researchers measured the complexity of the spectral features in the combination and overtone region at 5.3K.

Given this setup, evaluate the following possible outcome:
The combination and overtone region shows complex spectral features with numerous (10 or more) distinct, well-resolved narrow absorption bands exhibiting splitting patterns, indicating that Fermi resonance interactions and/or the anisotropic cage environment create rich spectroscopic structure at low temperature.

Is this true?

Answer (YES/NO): YES